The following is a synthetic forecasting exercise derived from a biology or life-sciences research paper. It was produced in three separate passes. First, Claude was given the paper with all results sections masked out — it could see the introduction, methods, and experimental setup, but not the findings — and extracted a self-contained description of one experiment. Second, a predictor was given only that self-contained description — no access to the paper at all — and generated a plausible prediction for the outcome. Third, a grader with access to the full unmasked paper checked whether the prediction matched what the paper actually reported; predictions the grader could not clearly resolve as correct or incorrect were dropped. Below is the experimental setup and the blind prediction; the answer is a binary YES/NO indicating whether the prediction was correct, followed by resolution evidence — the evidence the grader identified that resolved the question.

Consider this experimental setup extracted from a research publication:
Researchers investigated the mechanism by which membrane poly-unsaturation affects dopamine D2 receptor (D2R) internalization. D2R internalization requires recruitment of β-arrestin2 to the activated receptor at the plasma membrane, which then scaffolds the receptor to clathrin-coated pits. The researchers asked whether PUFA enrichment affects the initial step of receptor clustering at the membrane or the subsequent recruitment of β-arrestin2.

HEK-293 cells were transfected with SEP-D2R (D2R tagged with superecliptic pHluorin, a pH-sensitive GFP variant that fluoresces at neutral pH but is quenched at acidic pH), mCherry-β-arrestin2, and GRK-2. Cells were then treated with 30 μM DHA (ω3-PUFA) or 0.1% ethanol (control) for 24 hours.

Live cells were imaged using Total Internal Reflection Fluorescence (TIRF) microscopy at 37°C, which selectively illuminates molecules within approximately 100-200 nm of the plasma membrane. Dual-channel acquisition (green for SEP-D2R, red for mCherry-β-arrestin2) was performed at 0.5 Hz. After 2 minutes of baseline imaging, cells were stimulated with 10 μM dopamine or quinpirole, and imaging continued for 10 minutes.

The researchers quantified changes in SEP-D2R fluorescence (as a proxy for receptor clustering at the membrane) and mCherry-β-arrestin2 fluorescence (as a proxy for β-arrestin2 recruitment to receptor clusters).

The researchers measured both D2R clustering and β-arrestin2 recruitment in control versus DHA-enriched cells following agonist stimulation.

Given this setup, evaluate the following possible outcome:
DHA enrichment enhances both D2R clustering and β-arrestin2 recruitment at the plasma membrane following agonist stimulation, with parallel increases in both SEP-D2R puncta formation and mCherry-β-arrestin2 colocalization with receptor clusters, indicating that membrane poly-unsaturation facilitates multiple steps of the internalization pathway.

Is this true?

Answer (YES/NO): NO